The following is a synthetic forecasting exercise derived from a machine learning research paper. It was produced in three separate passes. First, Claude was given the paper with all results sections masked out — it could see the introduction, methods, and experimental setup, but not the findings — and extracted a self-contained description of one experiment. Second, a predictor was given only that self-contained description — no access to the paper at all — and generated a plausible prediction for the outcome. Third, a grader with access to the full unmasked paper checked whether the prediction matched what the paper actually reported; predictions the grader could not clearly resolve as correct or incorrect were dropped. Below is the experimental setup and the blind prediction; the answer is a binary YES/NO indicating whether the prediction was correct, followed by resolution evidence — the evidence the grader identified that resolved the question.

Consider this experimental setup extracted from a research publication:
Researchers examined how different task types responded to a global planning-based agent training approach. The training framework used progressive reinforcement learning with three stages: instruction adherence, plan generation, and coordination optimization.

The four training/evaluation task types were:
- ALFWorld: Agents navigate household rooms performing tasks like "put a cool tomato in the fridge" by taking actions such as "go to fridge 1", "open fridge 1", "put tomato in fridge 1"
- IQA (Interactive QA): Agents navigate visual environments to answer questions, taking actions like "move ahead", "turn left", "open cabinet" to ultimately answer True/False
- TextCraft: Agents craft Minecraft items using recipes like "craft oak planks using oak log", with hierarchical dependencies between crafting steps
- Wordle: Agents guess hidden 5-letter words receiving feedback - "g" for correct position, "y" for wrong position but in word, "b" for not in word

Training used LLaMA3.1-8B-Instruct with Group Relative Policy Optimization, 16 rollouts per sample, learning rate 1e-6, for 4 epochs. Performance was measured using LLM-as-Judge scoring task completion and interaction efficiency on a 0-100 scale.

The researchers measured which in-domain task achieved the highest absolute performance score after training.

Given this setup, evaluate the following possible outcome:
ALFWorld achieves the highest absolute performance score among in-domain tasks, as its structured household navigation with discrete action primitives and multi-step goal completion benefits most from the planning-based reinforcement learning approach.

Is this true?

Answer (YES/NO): NO